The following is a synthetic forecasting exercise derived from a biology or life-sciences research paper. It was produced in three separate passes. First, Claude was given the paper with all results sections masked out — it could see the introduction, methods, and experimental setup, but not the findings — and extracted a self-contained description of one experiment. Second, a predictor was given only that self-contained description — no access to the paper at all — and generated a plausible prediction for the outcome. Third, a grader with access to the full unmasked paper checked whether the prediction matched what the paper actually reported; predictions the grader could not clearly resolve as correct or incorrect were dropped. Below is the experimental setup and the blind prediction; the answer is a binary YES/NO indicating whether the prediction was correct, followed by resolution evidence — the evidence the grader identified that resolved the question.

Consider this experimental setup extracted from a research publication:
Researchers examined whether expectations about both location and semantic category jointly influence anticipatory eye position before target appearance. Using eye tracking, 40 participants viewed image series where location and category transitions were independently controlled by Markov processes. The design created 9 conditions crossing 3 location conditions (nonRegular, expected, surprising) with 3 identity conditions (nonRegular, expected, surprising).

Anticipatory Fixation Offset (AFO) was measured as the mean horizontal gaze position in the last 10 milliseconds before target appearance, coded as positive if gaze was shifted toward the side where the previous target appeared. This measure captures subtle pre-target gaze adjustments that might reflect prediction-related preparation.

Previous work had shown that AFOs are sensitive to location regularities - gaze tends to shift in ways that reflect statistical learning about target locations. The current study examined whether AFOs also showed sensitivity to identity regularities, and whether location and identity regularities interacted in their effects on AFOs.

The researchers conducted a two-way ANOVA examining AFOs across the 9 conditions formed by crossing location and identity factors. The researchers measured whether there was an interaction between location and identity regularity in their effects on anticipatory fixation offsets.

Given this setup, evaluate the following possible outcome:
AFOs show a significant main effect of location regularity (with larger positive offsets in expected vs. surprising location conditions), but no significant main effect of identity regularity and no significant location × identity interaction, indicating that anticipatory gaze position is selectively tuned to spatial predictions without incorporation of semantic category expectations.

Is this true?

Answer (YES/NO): NO